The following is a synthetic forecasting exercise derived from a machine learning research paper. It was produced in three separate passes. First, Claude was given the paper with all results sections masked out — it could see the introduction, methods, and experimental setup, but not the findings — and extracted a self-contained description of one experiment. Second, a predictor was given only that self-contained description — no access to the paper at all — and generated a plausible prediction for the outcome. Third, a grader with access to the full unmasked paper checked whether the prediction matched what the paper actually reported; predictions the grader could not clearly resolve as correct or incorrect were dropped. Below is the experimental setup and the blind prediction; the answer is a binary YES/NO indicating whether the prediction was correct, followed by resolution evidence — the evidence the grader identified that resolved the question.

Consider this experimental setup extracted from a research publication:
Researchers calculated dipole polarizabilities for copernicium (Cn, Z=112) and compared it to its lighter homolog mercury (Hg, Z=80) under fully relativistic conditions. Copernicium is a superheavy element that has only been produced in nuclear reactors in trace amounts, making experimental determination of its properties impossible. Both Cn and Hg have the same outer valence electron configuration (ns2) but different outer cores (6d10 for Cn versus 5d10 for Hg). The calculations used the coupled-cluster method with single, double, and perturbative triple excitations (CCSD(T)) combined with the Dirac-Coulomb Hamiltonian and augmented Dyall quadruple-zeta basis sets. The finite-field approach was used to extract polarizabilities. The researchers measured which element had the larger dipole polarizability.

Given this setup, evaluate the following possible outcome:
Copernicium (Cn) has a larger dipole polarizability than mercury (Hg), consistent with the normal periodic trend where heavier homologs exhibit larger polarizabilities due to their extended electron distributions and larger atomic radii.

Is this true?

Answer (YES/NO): NO